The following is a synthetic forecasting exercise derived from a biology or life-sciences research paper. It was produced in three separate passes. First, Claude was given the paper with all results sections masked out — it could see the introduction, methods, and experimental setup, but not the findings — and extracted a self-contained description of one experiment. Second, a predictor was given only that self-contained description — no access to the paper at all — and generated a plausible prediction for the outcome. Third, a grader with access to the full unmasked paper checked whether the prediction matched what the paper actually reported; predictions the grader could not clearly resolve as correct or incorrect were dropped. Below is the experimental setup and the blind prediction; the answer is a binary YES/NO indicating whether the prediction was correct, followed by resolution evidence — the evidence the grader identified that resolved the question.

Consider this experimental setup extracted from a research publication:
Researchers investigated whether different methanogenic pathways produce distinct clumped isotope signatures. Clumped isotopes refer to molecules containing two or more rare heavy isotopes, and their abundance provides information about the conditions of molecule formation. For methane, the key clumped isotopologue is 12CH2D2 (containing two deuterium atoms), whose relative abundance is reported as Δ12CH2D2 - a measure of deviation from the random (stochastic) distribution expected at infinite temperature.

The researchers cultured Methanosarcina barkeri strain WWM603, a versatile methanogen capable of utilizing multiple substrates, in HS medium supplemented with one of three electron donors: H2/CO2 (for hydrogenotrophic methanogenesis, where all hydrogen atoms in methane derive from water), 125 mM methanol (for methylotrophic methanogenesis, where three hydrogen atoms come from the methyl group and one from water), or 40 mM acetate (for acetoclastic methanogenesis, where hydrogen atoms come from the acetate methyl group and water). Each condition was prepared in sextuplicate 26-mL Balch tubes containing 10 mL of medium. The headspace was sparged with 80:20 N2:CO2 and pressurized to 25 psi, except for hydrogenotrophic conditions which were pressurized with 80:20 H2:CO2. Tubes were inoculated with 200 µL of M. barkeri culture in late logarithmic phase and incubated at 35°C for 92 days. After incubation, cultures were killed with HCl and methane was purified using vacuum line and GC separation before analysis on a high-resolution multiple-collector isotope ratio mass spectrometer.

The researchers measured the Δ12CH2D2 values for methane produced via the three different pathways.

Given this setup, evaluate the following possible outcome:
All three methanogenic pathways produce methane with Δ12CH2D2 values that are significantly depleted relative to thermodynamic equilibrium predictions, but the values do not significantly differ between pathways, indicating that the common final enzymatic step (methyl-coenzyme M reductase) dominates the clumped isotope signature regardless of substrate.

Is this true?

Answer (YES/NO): NO